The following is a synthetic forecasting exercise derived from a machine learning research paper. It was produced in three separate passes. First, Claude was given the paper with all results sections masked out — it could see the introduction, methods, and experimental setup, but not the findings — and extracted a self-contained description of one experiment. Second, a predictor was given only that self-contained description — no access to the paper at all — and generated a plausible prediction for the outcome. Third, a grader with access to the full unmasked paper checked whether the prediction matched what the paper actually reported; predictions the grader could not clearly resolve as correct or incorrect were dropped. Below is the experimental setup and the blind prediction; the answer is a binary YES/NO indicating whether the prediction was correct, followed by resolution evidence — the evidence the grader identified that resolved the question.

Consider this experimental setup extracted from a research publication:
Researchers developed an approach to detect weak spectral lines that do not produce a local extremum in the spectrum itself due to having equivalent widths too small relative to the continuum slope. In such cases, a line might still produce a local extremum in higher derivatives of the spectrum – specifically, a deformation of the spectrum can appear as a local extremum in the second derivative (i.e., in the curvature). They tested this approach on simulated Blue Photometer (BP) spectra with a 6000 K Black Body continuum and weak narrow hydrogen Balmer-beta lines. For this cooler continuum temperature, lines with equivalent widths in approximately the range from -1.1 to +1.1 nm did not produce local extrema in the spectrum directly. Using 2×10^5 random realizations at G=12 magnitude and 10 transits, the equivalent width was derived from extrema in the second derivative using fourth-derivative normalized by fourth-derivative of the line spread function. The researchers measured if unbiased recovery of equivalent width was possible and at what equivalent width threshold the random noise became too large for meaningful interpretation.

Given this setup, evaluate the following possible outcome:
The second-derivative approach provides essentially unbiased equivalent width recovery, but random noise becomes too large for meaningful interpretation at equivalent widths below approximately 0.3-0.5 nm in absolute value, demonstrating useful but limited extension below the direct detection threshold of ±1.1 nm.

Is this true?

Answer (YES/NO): YES